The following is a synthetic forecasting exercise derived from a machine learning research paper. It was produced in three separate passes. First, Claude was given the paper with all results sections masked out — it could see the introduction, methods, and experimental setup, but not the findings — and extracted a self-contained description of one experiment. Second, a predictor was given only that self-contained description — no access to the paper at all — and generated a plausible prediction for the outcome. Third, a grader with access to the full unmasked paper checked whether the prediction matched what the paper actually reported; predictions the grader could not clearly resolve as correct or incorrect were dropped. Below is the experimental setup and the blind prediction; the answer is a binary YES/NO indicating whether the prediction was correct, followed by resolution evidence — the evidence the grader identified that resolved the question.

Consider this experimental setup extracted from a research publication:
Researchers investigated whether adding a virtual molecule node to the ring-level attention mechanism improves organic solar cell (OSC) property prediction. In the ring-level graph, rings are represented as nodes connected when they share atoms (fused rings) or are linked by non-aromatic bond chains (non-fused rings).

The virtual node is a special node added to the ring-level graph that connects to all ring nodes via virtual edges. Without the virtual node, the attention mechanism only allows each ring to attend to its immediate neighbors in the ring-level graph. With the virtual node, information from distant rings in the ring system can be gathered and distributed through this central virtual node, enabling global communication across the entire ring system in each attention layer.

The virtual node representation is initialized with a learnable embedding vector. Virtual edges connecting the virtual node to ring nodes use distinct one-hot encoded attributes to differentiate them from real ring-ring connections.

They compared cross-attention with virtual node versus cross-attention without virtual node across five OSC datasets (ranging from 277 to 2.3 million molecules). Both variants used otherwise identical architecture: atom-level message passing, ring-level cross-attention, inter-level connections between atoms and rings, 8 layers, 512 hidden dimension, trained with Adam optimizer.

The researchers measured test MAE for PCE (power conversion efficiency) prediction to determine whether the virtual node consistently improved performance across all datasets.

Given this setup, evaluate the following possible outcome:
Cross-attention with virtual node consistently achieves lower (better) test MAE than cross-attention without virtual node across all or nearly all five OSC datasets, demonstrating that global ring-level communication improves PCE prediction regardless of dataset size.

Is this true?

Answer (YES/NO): NO